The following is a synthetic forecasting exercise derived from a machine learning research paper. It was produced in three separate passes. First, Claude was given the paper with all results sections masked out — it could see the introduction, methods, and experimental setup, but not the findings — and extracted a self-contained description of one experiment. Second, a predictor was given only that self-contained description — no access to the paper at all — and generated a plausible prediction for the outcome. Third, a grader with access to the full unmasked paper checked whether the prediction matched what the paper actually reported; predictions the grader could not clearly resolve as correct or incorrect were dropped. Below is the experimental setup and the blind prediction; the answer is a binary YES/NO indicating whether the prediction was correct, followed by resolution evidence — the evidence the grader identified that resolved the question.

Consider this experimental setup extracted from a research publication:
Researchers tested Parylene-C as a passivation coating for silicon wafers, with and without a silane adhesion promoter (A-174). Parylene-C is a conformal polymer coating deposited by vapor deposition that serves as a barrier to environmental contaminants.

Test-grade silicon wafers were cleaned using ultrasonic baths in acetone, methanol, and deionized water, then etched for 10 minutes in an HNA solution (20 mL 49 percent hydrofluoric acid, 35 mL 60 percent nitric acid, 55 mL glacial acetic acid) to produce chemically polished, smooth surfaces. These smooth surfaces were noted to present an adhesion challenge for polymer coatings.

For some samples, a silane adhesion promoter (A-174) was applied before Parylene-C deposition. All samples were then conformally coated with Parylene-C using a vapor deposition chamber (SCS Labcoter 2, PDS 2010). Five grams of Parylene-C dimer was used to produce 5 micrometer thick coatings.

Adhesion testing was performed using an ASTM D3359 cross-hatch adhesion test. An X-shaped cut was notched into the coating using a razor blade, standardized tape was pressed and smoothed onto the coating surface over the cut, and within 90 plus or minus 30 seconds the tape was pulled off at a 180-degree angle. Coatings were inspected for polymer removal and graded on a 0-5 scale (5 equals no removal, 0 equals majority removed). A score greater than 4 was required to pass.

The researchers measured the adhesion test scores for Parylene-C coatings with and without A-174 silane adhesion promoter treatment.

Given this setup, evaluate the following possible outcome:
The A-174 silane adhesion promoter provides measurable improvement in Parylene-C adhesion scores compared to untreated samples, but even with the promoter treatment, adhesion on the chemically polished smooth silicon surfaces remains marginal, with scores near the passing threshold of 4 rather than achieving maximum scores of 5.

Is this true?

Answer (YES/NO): NO